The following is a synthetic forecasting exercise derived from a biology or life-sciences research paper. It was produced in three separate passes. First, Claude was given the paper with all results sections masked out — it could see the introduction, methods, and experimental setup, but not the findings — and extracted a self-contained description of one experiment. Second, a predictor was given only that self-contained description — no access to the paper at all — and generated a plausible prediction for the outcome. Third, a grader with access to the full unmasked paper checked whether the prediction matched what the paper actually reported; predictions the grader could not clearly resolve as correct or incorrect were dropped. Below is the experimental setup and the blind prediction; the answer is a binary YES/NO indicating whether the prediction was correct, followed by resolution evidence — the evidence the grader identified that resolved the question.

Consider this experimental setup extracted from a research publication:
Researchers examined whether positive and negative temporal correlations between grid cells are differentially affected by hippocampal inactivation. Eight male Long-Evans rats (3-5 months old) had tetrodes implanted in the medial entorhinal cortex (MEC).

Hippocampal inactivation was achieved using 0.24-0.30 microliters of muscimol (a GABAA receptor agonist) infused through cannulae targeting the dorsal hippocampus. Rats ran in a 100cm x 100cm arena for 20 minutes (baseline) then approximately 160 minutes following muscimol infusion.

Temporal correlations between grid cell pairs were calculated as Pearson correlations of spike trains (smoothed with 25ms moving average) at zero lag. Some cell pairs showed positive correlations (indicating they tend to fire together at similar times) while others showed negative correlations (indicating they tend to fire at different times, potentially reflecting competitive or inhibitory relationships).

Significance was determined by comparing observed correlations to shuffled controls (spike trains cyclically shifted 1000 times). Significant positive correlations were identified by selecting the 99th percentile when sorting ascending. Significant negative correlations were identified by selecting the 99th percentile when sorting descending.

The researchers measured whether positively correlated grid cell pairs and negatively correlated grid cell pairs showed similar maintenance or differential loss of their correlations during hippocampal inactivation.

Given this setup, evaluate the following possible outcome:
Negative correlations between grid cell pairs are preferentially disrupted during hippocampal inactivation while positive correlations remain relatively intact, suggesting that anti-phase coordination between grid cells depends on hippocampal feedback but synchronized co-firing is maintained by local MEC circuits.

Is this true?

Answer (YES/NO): NO